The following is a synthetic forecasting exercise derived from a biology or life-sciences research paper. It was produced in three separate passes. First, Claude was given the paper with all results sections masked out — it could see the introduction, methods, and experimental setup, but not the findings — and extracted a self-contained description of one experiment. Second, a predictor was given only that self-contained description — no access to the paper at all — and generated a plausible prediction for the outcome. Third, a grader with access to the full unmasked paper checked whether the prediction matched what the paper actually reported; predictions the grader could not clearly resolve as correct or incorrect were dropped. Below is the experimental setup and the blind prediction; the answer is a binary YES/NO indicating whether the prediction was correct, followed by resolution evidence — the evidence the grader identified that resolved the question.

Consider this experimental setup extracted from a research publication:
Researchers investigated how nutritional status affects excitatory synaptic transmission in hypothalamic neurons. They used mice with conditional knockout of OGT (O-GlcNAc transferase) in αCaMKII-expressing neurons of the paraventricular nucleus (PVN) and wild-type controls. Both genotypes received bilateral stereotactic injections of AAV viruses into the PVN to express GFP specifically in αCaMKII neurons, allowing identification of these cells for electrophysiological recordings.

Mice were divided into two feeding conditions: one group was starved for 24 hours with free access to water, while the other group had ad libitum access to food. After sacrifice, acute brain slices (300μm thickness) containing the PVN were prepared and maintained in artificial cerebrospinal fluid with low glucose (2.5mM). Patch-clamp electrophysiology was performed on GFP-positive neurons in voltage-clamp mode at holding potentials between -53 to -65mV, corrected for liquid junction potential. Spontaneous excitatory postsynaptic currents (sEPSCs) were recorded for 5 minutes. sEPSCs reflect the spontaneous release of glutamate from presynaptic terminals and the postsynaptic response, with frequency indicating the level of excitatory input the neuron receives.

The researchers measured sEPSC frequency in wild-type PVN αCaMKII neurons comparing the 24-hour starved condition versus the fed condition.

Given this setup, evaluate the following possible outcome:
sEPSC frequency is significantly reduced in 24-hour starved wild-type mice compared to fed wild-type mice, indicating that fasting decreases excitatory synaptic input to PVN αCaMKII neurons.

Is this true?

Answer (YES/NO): YES